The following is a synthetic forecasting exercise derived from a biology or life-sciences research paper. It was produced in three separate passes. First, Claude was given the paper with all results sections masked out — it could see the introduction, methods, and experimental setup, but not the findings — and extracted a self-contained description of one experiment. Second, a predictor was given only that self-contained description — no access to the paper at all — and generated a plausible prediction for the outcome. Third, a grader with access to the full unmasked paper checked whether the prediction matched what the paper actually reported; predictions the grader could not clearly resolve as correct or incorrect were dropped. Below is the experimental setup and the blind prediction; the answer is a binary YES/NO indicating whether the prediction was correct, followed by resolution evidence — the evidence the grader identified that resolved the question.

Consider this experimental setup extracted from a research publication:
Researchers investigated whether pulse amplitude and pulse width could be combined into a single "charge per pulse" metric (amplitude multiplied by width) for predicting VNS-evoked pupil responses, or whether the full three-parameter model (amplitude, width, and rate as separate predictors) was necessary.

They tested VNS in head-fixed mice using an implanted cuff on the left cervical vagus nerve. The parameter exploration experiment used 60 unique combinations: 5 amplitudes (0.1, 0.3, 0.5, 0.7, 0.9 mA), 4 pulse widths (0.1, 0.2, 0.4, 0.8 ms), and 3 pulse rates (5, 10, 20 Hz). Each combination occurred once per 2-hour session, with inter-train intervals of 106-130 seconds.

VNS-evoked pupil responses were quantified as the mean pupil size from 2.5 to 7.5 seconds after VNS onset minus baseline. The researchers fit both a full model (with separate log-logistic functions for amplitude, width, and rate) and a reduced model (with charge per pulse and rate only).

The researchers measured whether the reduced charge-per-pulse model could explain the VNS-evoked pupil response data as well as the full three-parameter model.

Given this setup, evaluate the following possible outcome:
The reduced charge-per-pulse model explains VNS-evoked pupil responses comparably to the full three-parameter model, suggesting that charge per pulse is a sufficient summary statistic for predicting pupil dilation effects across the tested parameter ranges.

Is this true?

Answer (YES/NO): YES